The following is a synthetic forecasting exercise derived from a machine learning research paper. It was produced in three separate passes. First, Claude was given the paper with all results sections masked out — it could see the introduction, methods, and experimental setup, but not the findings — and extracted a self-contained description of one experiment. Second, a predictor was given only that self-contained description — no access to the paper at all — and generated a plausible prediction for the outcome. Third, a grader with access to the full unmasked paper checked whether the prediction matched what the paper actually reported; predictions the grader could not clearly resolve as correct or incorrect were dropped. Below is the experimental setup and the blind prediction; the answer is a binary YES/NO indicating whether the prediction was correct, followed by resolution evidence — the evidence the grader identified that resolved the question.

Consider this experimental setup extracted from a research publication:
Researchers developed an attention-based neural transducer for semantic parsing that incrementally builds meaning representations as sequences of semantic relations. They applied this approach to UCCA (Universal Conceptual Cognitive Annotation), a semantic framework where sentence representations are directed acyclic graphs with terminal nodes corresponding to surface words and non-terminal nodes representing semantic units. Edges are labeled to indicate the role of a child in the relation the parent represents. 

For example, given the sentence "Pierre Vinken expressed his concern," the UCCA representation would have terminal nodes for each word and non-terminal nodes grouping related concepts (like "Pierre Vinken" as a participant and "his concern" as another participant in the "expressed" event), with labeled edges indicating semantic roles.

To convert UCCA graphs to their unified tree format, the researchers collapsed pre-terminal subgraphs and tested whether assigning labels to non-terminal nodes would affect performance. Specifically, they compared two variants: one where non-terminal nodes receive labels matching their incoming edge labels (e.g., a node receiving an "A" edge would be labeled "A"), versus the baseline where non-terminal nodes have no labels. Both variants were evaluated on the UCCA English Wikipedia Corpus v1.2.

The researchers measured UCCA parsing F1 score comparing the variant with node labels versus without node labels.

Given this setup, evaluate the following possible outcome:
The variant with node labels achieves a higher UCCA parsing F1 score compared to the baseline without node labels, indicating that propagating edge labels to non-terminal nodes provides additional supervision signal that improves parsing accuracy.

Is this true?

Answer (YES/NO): YES